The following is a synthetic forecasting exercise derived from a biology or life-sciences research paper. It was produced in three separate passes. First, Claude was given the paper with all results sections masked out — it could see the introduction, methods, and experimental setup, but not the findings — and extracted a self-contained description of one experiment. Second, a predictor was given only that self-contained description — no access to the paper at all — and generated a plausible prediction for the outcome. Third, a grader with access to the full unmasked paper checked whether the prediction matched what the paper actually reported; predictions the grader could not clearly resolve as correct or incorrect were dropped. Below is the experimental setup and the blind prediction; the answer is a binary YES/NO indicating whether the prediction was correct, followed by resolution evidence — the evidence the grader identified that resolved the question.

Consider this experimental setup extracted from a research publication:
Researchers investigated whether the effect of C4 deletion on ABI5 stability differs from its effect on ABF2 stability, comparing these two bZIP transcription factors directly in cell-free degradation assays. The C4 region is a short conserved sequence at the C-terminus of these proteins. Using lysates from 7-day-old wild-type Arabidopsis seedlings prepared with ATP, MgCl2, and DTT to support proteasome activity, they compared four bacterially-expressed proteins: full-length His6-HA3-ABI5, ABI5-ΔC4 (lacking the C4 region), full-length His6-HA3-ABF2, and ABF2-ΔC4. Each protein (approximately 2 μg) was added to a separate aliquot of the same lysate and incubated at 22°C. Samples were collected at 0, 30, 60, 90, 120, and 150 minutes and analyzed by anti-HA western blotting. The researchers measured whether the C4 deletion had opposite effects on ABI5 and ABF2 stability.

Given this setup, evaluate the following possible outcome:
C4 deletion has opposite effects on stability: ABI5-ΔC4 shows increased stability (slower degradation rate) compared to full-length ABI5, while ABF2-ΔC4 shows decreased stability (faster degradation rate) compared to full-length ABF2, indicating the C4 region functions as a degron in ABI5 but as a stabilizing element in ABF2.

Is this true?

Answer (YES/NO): YES